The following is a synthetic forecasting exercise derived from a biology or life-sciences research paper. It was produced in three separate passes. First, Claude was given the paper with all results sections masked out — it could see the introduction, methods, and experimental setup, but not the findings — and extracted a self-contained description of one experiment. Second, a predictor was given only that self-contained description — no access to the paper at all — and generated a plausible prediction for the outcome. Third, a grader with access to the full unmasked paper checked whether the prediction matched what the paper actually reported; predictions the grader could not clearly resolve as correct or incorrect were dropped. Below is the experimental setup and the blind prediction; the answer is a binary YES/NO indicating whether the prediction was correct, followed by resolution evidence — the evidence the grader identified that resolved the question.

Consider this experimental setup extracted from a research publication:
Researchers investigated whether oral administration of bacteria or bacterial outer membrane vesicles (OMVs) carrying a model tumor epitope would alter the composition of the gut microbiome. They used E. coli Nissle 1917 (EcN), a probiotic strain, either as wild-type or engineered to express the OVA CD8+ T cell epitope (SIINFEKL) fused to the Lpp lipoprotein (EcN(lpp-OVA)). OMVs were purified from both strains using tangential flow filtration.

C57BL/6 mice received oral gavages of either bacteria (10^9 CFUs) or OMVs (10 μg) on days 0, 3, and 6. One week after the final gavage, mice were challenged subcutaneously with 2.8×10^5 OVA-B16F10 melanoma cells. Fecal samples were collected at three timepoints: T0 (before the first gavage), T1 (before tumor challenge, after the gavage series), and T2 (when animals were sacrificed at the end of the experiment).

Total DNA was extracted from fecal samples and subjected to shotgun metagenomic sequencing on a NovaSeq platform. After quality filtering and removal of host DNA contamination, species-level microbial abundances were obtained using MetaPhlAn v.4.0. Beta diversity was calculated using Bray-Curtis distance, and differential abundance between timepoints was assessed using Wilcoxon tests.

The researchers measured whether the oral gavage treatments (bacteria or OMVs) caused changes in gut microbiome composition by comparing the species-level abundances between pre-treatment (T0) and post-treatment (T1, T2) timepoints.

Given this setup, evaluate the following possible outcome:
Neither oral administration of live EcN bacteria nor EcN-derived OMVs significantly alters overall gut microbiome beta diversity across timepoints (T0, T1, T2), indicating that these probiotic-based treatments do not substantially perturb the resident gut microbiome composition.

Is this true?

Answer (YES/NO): NO